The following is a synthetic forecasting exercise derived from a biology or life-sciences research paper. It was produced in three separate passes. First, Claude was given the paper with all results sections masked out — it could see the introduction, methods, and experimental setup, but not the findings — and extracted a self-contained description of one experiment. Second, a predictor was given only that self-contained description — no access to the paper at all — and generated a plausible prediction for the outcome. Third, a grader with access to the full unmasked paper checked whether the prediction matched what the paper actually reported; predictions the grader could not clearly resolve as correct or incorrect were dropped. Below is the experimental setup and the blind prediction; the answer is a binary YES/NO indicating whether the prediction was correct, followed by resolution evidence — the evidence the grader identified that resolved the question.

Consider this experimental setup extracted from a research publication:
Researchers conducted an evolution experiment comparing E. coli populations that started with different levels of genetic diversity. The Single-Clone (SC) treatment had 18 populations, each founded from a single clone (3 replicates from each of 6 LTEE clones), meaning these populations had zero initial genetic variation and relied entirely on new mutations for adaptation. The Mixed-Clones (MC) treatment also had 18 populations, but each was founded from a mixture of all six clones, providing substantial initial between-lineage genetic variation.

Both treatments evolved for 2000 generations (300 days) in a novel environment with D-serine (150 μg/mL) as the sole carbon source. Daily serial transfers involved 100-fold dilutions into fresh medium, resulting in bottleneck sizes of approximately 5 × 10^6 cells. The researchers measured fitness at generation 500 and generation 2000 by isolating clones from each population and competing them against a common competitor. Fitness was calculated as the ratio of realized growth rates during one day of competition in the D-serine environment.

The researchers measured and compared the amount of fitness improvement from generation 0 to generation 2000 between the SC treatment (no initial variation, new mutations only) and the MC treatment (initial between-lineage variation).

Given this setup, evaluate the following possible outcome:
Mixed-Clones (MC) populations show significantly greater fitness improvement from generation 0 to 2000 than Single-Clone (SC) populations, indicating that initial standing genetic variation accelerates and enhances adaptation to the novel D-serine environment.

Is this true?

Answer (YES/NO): NO